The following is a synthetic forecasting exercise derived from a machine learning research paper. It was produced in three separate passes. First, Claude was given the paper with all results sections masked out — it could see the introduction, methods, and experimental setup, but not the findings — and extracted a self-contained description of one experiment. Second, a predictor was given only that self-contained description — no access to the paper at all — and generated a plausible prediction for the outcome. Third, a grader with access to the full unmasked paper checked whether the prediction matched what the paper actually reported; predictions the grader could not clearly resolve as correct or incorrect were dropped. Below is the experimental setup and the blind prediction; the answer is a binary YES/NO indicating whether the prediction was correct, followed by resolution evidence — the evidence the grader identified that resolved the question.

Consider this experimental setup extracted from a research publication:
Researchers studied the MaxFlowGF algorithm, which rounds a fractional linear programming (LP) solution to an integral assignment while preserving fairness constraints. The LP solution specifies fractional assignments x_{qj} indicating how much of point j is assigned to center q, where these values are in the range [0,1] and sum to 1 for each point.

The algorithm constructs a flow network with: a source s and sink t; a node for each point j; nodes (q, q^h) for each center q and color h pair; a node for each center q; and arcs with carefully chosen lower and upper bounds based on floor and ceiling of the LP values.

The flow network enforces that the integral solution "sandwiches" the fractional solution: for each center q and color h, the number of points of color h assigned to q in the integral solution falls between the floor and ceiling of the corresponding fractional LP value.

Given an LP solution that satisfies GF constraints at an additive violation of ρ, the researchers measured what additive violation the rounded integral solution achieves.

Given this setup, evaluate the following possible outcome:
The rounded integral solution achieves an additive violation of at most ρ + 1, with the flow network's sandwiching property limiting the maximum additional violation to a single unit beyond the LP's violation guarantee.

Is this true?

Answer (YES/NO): NO